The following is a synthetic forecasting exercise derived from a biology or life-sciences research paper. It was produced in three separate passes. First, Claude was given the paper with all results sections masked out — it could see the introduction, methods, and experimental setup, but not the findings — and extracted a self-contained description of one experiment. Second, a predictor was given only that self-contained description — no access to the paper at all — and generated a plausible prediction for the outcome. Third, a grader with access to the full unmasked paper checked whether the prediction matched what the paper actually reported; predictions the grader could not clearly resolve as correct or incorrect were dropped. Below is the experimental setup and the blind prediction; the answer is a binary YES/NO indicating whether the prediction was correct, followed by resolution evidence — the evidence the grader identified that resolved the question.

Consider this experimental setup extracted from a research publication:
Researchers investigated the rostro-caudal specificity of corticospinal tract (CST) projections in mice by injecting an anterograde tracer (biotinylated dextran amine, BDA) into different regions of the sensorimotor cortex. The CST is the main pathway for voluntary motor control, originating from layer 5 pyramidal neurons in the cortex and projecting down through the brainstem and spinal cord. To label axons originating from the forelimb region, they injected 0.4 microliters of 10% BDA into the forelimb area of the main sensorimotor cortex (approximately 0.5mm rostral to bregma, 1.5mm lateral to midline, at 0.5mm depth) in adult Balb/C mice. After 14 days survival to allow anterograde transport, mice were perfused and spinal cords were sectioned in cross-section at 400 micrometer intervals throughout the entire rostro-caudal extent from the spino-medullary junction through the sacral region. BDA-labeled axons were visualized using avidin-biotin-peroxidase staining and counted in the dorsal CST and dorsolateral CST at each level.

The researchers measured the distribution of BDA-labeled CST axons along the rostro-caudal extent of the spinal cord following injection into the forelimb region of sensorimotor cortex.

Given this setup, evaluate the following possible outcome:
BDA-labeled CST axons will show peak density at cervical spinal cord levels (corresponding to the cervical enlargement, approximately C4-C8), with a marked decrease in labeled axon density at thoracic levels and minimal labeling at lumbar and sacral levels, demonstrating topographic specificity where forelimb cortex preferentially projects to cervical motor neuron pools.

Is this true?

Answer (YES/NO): YES